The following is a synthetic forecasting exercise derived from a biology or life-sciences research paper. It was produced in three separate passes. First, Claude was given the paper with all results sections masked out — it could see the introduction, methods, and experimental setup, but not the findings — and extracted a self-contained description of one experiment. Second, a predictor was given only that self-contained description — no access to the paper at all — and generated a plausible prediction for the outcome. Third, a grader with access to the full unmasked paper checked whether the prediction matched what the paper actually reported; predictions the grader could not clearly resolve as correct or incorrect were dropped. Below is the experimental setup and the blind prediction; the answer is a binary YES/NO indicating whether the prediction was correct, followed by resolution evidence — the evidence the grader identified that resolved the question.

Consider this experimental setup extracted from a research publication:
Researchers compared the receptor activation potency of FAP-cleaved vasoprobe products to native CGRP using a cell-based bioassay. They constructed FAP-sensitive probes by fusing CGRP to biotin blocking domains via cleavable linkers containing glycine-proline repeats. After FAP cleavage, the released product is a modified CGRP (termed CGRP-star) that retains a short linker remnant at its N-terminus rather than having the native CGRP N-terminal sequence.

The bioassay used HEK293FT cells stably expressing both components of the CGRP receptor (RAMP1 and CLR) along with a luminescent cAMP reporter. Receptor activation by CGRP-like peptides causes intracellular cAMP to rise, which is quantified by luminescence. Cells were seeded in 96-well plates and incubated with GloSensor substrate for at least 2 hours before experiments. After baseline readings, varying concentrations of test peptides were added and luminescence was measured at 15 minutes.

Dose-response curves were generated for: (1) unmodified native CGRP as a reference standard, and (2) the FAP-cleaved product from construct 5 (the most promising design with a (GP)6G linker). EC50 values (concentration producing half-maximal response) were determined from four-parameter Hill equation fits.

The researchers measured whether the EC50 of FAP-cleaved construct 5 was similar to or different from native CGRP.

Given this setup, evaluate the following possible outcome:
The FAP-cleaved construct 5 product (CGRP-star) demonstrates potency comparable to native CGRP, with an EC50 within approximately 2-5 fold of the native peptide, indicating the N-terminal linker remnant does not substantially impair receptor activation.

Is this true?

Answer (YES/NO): YES